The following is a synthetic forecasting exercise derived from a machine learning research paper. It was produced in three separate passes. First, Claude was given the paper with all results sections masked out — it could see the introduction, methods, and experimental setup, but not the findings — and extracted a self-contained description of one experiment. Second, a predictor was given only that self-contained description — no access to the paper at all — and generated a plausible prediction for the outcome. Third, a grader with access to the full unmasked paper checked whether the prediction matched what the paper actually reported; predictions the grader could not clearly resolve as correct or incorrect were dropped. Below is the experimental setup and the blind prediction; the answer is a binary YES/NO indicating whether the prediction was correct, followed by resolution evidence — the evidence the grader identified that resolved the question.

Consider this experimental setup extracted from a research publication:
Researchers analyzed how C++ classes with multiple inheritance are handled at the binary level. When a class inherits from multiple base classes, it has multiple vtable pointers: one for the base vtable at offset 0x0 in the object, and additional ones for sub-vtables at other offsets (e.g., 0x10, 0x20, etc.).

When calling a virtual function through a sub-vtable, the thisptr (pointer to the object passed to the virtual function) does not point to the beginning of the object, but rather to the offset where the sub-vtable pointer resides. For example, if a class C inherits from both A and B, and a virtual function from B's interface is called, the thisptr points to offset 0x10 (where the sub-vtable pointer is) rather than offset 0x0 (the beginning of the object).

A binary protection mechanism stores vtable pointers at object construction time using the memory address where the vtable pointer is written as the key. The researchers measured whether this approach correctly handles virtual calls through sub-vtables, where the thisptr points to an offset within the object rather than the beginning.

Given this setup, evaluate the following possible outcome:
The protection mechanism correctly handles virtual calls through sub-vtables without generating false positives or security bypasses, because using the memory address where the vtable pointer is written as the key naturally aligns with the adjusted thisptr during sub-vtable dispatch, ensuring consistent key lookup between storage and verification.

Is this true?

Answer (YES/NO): YES